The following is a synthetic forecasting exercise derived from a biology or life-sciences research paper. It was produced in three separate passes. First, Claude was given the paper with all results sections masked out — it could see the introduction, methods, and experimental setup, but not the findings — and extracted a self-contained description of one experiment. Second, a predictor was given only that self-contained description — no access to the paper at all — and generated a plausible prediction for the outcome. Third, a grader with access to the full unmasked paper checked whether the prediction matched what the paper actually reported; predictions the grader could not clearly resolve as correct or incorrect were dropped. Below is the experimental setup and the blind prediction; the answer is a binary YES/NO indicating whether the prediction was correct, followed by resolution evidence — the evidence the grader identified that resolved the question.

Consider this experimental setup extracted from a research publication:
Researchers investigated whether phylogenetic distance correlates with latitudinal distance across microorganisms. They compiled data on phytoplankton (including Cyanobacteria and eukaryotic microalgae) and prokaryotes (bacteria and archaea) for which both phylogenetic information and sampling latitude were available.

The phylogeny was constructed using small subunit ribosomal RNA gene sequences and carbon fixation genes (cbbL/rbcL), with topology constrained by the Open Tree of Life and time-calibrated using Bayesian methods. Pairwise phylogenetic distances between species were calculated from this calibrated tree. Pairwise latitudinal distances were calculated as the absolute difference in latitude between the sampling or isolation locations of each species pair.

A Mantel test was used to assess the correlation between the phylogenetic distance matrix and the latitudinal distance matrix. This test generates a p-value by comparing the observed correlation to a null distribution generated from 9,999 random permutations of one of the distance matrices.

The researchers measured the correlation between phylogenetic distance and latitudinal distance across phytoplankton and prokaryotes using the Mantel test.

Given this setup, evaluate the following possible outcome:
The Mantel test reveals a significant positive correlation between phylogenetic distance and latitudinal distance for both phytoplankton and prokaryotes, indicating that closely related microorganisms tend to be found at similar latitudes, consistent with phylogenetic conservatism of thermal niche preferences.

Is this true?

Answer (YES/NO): NO